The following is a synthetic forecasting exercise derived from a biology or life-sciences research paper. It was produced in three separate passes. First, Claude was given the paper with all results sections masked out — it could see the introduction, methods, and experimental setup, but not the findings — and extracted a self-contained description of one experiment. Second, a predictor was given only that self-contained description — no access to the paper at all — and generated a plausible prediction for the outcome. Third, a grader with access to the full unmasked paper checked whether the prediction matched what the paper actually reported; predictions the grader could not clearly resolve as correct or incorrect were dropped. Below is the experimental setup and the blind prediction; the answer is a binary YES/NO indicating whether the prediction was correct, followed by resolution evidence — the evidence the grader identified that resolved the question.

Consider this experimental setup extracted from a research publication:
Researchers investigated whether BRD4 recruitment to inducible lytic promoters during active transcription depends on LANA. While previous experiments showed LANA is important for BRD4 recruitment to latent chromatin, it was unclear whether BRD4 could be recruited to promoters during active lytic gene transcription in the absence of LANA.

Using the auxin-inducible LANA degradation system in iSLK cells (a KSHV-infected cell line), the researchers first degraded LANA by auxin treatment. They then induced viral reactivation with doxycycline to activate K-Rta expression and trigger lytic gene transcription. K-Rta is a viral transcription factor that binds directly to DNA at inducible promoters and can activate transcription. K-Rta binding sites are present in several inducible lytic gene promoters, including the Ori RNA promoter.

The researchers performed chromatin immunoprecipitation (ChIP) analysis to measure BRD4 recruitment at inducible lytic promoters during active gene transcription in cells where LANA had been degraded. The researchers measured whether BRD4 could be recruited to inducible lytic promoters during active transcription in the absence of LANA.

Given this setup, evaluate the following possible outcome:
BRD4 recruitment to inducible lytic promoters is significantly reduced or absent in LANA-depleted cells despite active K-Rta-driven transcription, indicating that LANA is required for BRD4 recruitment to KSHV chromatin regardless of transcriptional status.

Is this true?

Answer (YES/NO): NO